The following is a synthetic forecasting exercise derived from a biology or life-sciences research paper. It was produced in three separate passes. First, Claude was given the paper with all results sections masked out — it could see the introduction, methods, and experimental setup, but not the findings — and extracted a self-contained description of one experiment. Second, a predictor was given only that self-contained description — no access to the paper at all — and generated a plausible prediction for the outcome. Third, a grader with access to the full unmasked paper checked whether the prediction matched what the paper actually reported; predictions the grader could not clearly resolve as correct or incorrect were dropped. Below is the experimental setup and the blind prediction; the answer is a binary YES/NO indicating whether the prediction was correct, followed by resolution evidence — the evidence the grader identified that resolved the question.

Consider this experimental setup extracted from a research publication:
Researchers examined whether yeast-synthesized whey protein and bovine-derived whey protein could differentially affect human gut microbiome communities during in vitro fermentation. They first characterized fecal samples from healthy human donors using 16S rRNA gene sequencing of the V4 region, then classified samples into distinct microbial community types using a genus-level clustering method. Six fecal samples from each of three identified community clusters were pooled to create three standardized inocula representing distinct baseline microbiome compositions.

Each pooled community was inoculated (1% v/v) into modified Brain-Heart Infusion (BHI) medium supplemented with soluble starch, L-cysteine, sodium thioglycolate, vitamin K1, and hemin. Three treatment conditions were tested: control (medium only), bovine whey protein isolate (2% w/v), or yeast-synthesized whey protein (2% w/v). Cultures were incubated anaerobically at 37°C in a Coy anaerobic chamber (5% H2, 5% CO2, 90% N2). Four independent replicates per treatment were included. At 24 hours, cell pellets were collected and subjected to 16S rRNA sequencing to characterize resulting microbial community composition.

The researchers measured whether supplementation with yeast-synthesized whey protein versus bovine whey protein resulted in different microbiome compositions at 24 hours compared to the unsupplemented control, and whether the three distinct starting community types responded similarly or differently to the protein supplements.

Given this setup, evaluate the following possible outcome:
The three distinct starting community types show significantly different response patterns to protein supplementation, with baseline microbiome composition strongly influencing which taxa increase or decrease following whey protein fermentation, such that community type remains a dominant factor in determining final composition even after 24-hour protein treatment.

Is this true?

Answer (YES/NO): YES